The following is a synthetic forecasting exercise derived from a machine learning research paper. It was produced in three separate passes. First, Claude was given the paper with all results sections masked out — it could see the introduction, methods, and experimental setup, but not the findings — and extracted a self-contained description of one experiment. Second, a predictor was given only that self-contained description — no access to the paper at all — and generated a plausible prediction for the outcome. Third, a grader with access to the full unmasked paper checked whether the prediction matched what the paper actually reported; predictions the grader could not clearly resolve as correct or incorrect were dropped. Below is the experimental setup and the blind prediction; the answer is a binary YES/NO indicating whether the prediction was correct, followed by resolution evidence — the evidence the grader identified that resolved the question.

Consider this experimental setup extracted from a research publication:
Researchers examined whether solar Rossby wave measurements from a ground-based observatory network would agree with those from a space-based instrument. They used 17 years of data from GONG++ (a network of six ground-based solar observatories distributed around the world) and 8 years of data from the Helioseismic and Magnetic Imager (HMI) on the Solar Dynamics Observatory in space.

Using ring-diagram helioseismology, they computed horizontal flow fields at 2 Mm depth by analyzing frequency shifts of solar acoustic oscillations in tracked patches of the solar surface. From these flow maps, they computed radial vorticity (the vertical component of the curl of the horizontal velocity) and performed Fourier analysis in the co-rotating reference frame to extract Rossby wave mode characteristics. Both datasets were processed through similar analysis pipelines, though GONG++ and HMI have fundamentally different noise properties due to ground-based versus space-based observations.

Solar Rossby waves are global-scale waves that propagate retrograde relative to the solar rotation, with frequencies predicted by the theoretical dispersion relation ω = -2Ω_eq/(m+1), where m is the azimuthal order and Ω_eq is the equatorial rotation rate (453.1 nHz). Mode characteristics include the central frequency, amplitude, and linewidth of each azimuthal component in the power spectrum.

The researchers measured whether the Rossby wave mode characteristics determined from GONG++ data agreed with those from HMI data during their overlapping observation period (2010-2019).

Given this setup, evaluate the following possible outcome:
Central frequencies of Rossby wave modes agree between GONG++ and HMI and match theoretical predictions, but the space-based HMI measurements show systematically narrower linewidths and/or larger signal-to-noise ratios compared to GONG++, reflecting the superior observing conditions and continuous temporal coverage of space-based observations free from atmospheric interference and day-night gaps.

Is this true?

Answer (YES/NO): NO